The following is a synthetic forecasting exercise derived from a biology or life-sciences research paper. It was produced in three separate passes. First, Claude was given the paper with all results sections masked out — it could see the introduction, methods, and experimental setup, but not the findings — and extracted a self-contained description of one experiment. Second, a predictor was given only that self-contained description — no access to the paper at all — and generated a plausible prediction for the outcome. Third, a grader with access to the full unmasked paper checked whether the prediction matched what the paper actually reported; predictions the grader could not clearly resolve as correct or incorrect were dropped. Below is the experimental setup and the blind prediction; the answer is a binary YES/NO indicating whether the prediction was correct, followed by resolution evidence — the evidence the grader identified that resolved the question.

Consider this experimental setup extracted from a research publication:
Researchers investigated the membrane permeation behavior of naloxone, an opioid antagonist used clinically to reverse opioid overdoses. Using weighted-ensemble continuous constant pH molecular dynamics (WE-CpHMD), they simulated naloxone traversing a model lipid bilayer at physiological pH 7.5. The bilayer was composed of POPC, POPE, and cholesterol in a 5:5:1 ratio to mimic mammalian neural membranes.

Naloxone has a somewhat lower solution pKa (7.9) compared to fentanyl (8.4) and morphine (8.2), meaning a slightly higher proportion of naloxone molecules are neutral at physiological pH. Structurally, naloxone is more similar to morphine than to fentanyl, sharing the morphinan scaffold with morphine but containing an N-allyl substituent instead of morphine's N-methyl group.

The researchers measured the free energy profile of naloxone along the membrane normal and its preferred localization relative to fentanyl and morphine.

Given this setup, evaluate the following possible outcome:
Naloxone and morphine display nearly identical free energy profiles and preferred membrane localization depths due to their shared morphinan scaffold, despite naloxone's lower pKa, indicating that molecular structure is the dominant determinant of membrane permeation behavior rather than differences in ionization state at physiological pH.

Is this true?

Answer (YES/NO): NO